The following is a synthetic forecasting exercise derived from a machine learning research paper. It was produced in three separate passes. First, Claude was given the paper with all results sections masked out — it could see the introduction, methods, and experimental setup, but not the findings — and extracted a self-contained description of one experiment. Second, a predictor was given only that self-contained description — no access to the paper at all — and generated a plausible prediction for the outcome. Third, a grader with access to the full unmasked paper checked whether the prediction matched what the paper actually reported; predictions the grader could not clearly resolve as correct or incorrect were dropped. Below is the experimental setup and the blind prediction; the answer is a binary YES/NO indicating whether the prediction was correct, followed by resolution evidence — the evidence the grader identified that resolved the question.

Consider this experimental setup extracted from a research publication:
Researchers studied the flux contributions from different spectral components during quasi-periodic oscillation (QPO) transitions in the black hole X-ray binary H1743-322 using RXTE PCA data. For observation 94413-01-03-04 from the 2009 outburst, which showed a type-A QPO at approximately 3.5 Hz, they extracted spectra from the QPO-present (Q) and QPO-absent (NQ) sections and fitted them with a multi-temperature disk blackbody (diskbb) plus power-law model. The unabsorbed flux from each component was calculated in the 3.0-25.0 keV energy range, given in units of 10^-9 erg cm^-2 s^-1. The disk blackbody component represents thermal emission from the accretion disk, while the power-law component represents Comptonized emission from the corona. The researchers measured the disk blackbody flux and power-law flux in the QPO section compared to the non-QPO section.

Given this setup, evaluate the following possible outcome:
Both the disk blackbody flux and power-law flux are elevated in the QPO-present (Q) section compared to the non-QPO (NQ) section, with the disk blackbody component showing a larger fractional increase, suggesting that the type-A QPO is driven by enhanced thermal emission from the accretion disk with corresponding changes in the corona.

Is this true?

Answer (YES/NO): NO